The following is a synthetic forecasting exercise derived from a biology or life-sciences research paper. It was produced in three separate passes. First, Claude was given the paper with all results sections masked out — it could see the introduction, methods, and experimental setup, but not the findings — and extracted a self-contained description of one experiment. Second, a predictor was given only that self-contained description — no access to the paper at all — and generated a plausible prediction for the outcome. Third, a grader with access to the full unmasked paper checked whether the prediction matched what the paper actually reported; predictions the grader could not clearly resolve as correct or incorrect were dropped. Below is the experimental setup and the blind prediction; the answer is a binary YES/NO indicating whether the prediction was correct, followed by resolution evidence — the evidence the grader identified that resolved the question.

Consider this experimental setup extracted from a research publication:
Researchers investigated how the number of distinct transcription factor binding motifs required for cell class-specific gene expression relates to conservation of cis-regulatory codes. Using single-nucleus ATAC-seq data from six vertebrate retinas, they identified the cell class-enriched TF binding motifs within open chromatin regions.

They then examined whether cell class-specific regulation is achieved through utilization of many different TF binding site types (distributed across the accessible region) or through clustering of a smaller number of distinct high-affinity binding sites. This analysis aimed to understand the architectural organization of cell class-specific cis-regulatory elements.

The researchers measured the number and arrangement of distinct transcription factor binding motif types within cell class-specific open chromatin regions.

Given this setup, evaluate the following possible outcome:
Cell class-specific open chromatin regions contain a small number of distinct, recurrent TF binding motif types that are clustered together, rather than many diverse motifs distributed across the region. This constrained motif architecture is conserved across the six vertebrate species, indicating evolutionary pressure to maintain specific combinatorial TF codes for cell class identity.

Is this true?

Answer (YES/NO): YES